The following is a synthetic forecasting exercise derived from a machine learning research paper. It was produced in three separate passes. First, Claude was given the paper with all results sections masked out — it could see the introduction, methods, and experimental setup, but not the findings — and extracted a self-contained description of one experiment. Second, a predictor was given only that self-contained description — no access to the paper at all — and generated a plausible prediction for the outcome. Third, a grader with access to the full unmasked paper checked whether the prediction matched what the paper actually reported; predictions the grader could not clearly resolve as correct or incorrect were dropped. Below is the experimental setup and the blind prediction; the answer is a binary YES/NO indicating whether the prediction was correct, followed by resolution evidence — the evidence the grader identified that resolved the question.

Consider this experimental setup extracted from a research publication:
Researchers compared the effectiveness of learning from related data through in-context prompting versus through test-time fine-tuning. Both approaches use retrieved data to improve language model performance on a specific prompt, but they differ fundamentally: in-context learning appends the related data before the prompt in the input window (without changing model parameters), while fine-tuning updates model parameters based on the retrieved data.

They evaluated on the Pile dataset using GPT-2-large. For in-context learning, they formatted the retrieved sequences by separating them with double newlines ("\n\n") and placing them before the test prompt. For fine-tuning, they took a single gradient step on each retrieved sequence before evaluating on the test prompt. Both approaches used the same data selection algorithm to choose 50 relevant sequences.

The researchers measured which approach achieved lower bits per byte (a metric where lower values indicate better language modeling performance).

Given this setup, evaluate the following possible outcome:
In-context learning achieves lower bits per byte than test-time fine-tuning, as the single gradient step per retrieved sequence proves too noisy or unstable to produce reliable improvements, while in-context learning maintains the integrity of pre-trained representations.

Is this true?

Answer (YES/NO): NO